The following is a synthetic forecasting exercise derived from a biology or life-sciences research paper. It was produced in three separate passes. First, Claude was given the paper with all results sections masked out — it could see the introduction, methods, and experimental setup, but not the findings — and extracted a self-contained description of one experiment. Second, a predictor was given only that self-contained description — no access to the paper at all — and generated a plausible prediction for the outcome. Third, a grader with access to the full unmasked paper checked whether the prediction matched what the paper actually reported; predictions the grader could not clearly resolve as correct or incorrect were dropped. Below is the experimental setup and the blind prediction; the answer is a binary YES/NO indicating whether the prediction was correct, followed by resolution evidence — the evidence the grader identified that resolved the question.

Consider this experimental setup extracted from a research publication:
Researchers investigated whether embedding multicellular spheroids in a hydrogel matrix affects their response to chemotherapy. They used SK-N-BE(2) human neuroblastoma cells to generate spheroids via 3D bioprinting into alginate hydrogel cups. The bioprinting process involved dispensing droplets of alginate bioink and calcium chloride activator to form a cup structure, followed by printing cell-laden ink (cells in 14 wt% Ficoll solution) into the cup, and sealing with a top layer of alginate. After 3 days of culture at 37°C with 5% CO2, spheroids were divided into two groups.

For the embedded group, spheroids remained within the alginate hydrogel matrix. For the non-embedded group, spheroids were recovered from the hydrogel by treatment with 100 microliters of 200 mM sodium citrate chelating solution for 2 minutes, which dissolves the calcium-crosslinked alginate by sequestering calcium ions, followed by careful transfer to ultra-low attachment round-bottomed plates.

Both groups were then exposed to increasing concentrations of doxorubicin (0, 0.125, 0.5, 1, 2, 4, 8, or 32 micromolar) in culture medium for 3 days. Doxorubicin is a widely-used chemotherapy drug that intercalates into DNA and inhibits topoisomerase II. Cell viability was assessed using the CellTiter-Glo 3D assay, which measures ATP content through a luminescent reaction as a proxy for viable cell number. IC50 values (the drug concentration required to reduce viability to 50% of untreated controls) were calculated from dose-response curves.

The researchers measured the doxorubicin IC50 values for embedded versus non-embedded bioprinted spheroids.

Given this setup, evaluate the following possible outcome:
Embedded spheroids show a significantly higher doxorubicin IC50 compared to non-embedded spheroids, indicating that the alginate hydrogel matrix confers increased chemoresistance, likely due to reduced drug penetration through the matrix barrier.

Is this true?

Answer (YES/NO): NO